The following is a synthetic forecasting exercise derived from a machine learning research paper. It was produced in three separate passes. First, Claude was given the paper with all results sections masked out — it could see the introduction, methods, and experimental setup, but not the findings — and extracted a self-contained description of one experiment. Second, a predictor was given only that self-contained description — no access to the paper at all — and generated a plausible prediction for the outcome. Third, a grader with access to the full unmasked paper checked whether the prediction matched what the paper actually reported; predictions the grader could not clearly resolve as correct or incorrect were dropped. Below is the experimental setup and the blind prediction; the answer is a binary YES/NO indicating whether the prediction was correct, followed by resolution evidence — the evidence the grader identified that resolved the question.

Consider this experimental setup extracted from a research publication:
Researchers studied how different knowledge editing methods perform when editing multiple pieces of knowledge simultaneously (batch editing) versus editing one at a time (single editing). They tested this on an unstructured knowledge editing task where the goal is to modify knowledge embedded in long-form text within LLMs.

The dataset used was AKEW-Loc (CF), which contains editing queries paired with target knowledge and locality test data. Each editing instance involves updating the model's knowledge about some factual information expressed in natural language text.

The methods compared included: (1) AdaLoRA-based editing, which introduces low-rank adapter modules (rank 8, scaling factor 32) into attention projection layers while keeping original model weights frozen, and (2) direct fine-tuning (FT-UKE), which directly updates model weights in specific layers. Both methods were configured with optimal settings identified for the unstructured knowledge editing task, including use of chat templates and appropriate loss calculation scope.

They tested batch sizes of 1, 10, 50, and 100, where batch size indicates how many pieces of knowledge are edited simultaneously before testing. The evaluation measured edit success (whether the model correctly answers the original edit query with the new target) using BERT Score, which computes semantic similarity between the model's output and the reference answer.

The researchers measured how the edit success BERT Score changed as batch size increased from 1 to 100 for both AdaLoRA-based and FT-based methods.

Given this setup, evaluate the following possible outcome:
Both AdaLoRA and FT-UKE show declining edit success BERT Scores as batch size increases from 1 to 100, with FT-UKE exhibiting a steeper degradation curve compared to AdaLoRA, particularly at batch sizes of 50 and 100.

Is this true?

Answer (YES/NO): NO